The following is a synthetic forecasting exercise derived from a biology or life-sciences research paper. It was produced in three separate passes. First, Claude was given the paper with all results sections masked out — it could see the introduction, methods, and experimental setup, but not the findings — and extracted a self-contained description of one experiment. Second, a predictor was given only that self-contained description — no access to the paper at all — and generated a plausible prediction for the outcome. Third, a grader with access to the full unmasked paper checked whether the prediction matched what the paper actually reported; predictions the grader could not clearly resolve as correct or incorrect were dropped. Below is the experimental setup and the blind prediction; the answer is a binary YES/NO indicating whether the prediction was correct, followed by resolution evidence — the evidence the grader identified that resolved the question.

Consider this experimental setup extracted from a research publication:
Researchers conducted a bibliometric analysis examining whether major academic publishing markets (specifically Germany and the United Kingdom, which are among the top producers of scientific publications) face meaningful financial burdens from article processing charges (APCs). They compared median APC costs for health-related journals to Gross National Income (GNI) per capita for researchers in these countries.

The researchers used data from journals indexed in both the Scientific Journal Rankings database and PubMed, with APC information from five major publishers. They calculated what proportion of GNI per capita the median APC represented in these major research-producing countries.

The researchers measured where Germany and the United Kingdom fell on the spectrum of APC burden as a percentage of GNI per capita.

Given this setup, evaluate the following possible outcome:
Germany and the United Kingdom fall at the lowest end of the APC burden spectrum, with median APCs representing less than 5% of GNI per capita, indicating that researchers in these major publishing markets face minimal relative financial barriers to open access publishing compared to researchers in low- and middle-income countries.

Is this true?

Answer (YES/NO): NO